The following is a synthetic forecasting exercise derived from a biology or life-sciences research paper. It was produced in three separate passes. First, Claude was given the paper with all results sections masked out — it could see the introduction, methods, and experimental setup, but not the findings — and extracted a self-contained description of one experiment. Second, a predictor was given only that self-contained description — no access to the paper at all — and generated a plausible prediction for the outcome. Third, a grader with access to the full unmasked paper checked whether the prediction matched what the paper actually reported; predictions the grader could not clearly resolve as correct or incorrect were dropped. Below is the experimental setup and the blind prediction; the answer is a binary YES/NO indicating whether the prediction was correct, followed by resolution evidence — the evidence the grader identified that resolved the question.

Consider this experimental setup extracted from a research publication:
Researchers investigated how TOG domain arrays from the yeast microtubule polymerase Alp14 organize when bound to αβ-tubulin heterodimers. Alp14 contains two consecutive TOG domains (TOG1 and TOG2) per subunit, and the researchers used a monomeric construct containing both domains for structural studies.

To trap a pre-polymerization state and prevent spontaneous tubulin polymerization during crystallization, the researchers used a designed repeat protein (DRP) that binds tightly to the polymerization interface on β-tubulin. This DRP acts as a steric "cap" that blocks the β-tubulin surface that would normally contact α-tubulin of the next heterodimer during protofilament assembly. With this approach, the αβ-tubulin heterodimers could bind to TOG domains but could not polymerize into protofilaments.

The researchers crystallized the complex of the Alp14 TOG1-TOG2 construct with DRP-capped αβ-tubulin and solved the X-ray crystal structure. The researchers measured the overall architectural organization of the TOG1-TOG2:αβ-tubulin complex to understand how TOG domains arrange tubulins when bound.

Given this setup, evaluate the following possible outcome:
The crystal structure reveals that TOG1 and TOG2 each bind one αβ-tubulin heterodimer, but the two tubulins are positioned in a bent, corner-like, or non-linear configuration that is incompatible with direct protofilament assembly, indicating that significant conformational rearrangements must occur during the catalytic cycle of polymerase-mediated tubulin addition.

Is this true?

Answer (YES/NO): YES